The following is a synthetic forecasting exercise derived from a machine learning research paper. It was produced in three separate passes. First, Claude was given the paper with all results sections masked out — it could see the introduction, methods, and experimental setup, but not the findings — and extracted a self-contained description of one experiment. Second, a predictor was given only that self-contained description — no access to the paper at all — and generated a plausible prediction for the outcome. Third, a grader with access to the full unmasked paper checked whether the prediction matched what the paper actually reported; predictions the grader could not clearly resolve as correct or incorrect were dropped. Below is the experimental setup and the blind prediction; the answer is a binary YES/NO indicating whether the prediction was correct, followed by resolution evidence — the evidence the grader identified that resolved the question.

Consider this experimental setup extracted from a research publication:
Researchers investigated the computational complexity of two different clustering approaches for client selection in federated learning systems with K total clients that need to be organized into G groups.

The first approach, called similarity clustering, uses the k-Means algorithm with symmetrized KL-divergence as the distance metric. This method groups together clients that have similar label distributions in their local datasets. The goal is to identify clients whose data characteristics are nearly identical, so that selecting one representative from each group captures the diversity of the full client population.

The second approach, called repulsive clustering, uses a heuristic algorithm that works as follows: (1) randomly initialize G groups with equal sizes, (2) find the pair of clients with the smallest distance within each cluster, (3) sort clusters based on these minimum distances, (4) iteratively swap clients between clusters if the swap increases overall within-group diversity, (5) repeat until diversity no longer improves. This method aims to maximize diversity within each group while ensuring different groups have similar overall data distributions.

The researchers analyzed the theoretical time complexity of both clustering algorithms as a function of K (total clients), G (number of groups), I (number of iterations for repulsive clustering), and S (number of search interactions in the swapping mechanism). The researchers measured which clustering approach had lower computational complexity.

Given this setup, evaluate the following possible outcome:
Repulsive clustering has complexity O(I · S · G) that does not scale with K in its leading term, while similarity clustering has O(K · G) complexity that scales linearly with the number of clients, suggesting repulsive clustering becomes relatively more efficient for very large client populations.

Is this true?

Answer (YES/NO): NO